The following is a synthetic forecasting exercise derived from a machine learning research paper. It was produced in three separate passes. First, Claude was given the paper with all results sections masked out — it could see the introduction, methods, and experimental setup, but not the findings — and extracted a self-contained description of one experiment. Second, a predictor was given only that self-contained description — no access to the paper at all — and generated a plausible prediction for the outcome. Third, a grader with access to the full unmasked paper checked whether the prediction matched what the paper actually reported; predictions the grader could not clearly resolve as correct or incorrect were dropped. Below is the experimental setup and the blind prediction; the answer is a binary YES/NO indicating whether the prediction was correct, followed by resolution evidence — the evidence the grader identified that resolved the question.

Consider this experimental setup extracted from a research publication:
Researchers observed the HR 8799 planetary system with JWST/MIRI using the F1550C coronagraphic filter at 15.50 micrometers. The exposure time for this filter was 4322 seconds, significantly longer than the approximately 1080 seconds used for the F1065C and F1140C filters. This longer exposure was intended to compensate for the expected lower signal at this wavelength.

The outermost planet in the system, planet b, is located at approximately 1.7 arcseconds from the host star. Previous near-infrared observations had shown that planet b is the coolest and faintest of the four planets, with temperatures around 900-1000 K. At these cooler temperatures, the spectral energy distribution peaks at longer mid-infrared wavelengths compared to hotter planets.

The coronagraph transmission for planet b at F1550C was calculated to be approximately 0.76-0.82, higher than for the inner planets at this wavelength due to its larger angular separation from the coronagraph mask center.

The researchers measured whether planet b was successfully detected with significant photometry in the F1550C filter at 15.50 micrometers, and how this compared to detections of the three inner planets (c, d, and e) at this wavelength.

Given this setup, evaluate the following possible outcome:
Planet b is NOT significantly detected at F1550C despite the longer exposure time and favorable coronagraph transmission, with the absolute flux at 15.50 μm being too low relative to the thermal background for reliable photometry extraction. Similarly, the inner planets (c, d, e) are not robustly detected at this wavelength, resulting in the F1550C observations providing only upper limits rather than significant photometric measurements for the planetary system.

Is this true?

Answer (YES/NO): NO